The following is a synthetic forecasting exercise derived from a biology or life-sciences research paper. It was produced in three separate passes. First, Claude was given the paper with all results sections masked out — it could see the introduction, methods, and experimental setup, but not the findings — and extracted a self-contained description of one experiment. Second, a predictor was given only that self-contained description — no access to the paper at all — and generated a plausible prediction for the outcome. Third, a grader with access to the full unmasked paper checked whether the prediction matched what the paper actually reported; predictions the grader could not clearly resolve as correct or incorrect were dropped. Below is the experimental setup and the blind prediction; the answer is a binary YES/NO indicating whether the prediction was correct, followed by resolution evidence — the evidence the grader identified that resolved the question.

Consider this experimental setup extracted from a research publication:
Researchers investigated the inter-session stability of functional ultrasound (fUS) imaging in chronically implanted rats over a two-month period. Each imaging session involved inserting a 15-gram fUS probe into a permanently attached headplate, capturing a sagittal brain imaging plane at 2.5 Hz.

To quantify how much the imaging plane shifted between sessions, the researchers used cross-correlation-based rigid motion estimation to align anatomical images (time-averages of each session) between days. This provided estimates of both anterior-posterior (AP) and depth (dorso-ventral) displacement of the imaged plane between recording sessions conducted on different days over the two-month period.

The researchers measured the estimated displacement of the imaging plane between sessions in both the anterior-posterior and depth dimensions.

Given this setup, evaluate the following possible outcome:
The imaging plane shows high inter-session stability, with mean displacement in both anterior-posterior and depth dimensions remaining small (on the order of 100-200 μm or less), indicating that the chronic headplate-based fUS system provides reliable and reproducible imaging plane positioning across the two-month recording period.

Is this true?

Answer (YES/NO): NO